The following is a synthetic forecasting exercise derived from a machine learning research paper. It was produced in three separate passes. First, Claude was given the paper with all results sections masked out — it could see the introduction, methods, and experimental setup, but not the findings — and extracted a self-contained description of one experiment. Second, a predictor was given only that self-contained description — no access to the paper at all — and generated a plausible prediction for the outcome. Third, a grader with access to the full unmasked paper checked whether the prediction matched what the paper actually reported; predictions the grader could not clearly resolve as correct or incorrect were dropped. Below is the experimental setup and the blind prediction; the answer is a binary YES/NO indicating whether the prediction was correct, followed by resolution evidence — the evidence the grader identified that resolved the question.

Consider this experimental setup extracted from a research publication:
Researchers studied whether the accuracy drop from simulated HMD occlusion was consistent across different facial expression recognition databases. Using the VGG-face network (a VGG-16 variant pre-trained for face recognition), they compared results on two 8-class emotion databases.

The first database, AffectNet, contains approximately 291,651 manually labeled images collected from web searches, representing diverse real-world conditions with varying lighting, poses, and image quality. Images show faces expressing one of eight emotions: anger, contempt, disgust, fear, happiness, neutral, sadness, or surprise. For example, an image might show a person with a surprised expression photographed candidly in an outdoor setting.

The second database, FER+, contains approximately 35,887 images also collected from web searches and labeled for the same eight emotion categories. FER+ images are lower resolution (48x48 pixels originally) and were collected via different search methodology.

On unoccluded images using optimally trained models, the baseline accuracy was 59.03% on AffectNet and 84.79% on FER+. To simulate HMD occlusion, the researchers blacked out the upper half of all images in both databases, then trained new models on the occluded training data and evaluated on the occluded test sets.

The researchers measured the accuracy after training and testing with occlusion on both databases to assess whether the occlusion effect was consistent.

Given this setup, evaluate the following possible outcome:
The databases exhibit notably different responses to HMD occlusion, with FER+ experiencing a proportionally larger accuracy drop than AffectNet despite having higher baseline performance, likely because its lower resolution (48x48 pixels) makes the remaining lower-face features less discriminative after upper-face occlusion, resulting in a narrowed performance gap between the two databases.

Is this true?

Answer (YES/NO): NO